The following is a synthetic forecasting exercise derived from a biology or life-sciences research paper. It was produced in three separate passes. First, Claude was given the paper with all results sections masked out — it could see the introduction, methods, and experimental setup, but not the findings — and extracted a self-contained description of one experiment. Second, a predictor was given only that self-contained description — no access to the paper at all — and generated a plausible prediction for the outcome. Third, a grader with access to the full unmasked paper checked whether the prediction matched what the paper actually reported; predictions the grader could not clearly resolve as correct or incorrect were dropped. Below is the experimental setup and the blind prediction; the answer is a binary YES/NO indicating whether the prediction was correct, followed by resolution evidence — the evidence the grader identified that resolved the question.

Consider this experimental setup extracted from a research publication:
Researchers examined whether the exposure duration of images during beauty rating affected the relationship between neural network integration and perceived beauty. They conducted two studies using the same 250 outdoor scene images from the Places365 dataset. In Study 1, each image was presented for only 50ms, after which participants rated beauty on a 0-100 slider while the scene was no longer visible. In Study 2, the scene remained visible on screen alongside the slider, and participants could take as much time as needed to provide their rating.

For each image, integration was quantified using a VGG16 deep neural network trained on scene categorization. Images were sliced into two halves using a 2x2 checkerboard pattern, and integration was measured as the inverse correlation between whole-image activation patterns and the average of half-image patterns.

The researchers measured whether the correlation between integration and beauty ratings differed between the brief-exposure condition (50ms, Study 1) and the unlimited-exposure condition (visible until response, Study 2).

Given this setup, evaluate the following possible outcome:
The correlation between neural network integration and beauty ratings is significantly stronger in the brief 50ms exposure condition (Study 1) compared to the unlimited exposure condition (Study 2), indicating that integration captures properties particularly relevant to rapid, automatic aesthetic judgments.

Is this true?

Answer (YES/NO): NO